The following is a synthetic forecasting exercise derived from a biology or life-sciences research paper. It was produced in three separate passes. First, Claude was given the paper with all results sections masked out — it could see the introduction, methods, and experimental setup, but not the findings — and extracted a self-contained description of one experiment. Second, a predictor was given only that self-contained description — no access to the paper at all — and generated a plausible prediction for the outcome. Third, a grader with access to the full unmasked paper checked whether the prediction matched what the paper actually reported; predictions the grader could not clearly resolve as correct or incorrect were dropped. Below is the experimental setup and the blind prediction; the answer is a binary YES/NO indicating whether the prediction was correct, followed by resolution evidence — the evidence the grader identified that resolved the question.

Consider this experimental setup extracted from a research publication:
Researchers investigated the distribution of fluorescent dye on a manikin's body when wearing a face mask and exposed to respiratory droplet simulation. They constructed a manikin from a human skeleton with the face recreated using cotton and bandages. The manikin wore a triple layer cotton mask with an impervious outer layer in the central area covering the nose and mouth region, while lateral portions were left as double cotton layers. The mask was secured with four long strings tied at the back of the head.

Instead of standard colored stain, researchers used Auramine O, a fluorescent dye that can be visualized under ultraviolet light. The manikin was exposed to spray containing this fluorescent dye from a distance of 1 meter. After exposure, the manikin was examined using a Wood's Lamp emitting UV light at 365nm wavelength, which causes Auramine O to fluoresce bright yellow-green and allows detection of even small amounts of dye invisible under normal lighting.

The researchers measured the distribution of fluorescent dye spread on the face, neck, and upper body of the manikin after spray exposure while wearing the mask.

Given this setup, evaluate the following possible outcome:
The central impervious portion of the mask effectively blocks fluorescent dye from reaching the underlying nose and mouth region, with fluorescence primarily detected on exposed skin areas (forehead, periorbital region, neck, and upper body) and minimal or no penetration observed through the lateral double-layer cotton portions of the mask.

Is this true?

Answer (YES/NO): YES